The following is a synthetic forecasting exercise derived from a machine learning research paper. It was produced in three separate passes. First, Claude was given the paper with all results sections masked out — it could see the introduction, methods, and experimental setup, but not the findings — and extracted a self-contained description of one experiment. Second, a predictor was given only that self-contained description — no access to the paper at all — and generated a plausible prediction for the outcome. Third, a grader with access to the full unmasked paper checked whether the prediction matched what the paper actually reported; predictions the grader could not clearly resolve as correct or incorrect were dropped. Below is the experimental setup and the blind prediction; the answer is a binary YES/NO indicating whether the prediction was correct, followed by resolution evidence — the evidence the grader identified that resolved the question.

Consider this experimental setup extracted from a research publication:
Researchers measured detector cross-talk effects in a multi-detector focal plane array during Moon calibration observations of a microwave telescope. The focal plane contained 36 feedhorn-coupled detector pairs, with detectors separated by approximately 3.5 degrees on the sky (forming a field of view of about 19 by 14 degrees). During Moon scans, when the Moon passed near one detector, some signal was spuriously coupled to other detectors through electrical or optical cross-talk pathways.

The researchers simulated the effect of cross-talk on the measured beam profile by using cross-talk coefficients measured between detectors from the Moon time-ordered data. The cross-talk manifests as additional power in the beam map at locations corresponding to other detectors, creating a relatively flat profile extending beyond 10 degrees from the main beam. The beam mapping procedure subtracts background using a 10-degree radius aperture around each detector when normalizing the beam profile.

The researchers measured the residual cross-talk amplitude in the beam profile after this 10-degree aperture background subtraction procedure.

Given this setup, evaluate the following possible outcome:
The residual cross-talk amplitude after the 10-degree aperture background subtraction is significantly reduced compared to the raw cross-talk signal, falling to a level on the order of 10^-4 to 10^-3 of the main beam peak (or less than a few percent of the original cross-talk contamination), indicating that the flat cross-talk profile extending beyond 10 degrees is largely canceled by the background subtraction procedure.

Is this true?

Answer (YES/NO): NO